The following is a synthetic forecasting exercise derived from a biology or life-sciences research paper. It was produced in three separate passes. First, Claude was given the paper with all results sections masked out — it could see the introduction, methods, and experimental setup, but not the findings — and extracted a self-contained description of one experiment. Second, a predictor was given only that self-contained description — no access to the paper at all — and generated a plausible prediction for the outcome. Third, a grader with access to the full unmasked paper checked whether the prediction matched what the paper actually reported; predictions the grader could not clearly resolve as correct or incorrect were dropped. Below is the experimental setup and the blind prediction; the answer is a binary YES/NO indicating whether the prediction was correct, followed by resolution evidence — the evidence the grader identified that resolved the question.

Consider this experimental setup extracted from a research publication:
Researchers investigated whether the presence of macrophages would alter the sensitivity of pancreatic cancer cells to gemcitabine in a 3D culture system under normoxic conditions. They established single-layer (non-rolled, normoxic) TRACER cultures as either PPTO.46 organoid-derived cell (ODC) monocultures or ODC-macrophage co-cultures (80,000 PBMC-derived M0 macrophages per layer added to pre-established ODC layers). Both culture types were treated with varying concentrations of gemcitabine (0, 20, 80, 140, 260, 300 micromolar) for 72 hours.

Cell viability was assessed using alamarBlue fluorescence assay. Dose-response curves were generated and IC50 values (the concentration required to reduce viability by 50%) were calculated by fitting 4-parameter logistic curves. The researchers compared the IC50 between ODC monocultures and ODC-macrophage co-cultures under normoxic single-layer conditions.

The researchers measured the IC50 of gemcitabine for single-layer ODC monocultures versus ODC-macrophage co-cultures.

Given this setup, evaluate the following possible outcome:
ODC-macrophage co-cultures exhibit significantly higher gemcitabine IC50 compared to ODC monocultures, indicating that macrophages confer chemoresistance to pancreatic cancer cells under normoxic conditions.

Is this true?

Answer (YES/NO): YES